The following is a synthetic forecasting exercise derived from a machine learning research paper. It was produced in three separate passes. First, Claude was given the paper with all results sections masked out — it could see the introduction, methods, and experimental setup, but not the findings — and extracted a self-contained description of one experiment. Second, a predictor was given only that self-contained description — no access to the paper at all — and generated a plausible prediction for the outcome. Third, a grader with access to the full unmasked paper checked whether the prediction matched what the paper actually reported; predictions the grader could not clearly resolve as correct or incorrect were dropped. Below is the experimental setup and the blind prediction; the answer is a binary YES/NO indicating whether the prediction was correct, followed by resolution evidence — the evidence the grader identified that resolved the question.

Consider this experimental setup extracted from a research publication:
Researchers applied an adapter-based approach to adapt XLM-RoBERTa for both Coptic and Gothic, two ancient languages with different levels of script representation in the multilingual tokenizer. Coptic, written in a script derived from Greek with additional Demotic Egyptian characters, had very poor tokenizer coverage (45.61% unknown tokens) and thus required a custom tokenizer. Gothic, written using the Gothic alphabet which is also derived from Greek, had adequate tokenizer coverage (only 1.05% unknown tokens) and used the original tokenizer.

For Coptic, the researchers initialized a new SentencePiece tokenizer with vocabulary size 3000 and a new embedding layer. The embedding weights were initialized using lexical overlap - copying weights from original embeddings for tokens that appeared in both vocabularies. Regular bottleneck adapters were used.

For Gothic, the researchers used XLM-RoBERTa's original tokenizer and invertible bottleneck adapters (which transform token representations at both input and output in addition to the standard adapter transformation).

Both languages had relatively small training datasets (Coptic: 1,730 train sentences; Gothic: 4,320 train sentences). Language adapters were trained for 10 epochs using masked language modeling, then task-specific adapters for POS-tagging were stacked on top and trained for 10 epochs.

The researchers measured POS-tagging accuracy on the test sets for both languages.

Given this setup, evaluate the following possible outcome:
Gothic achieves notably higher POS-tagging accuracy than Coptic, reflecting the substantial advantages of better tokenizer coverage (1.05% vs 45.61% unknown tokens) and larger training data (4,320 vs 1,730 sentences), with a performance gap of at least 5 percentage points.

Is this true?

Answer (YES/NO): YES